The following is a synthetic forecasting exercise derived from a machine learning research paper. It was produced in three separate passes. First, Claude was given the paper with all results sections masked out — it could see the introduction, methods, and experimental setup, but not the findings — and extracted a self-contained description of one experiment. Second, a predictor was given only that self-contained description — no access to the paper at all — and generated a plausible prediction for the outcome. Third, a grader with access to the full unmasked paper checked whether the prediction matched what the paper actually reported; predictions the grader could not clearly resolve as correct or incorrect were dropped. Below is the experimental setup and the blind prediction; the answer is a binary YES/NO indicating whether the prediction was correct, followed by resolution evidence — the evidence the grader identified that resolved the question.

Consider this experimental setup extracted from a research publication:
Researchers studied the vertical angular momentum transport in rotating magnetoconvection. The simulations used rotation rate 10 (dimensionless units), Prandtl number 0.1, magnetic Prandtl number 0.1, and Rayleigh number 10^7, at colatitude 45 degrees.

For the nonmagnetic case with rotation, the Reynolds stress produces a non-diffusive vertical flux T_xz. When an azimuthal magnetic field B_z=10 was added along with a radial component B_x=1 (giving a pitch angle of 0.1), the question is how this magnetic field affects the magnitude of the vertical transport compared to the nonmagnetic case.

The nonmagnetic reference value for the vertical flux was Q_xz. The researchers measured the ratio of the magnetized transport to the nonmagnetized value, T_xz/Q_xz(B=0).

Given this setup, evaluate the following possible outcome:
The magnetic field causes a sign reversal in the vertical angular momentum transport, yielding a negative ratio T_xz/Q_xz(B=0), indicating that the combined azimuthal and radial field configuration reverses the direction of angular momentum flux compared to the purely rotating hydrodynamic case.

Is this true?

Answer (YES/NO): NO